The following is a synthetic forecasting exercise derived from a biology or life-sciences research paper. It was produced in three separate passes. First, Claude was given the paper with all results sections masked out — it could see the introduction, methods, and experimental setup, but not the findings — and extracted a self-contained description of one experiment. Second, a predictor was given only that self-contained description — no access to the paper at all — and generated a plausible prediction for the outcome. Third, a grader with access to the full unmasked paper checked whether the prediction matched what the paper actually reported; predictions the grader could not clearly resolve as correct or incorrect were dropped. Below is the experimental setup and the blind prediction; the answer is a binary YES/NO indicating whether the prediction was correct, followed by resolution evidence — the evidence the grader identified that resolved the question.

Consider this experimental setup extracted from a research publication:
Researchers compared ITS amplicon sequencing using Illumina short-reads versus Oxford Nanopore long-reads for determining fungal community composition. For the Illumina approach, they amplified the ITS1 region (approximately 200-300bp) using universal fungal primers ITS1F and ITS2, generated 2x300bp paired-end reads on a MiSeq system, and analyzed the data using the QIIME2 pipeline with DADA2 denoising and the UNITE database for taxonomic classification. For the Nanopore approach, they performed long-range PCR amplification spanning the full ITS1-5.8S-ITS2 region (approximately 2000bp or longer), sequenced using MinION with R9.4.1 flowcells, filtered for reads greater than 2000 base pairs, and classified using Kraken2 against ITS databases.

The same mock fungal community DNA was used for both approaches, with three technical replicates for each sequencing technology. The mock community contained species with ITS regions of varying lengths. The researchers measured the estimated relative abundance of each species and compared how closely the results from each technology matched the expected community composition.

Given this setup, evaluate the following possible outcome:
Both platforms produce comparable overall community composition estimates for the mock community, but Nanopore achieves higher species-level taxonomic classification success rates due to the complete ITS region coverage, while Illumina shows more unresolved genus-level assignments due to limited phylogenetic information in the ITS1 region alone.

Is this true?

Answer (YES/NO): NO